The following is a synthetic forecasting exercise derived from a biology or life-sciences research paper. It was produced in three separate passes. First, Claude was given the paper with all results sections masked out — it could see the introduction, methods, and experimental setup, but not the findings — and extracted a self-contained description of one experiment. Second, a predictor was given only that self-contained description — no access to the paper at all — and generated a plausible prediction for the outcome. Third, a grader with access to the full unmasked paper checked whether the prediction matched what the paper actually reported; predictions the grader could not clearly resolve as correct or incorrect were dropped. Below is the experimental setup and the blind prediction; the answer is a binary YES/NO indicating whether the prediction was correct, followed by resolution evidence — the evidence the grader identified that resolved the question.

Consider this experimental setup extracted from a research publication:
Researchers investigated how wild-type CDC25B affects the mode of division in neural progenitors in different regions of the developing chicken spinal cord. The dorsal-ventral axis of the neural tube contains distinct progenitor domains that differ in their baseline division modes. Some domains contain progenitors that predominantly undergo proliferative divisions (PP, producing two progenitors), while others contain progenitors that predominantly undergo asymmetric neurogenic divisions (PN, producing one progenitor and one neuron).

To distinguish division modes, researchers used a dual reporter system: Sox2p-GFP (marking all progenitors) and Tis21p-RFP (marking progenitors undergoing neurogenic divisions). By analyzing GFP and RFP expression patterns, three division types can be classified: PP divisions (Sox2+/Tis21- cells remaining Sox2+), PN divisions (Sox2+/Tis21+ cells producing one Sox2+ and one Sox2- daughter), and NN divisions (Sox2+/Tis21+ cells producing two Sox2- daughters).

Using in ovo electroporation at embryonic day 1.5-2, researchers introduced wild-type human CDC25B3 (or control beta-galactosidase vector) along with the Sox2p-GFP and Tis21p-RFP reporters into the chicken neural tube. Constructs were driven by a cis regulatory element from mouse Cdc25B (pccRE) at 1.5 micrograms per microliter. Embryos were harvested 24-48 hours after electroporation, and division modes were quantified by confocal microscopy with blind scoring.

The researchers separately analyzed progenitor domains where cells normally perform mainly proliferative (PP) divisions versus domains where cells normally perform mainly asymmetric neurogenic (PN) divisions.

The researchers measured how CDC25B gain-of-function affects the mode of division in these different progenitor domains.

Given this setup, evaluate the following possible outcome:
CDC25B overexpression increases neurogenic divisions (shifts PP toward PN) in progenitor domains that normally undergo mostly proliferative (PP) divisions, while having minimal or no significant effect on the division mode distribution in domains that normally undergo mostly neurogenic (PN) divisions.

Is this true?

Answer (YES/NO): NO